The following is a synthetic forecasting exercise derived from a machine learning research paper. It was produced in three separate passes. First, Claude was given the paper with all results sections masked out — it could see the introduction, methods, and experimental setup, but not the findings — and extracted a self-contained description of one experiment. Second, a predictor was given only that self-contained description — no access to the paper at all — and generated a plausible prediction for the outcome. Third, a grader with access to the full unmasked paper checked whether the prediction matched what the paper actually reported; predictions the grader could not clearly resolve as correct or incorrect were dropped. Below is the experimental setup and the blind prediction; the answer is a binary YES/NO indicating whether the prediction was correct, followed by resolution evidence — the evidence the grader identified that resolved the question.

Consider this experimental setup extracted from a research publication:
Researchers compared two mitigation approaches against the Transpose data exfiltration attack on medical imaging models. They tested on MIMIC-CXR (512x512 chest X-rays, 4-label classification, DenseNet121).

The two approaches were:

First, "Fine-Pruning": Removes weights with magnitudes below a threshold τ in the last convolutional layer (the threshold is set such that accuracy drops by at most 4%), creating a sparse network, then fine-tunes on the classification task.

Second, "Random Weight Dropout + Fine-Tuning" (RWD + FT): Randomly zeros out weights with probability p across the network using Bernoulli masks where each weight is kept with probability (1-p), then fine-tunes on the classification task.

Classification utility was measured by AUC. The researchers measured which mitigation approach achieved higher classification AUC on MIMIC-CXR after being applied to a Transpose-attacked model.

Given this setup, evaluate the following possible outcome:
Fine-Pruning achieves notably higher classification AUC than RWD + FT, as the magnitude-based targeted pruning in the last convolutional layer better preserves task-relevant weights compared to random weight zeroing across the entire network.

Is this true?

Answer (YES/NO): NO